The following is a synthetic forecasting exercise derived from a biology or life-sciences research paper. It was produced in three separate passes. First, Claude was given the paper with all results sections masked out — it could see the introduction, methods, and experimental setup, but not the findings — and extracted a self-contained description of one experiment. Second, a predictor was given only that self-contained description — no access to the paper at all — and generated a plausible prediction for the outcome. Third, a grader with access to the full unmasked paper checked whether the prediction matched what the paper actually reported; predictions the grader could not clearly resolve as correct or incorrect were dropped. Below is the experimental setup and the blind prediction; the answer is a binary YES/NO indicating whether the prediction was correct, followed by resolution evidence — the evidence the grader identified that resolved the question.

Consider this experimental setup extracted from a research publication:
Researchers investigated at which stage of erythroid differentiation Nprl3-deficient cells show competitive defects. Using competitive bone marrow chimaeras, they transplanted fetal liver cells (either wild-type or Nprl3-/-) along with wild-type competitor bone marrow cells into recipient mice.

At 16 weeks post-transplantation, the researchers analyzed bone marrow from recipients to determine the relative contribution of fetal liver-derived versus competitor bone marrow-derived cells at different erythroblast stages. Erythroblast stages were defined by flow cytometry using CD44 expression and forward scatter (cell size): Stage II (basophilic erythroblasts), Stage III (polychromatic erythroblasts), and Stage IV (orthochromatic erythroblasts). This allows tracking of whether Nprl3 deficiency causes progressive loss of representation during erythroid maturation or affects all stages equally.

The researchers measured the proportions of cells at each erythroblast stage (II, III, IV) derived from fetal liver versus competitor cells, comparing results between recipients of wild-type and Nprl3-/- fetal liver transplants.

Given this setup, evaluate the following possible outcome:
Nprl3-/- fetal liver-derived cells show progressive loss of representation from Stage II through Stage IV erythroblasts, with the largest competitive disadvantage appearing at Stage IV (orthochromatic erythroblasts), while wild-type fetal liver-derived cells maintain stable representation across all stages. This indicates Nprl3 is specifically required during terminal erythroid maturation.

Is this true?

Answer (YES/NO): NO